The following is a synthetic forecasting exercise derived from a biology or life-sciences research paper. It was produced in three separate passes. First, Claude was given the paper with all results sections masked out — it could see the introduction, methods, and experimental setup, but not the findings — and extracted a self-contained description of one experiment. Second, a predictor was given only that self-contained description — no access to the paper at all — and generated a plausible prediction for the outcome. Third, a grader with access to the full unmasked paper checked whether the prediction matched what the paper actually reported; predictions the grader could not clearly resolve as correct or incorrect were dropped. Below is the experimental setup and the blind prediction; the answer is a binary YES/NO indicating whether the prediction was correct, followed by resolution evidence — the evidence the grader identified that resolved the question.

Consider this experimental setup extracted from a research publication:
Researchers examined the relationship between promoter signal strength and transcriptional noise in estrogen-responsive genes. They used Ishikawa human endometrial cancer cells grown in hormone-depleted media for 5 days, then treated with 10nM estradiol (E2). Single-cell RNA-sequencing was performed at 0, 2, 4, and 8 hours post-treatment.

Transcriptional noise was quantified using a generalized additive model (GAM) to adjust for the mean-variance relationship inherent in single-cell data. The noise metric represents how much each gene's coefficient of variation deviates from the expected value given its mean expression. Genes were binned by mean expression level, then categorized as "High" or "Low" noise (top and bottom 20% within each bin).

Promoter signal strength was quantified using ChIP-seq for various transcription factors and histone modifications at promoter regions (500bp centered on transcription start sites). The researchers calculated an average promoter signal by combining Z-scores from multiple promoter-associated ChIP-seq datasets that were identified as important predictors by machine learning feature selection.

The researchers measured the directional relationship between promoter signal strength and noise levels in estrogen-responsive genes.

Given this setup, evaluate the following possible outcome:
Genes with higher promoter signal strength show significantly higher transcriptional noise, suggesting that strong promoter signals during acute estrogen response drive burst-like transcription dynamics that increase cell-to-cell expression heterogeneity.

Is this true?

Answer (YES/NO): NO